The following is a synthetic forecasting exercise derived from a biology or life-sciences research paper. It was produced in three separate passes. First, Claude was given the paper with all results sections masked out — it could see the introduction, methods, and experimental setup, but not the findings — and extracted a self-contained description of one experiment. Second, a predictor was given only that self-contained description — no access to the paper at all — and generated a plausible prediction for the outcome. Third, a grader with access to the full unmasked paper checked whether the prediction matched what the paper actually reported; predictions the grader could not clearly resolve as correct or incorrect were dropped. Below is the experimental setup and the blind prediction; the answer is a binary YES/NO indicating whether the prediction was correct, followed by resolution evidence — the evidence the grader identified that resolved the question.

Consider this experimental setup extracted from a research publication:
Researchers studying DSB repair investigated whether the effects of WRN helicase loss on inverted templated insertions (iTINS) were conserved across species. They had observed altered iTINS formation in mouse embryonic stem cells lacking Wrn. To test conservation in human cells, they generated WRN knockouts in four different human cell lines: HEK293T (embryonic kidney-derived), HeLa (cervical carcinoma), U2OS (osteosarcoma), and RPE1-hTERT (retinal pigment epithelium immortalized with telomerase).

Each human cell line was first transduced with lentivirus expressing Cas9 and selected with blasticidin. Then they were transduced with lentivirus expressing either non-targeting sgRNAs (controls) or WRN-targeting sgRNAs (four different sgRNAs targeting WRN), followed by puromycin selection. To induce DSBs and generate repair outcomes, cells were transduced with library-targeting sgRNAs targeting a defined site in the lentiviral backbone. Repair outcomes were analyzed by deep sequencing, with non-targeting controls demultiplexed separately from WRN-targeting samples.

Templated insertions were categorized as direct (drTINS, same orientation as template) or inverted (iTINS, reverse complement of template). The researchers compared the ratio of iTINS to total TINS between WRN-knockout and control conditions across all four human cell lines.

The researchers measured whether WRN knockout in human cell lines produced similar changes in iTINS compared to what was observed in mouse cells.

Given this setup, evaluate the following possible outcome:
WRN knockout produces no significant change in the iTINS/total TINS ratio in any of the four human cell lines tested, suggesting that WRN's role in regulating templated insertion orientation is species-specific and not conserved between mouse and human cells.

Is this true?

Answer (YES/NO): NO